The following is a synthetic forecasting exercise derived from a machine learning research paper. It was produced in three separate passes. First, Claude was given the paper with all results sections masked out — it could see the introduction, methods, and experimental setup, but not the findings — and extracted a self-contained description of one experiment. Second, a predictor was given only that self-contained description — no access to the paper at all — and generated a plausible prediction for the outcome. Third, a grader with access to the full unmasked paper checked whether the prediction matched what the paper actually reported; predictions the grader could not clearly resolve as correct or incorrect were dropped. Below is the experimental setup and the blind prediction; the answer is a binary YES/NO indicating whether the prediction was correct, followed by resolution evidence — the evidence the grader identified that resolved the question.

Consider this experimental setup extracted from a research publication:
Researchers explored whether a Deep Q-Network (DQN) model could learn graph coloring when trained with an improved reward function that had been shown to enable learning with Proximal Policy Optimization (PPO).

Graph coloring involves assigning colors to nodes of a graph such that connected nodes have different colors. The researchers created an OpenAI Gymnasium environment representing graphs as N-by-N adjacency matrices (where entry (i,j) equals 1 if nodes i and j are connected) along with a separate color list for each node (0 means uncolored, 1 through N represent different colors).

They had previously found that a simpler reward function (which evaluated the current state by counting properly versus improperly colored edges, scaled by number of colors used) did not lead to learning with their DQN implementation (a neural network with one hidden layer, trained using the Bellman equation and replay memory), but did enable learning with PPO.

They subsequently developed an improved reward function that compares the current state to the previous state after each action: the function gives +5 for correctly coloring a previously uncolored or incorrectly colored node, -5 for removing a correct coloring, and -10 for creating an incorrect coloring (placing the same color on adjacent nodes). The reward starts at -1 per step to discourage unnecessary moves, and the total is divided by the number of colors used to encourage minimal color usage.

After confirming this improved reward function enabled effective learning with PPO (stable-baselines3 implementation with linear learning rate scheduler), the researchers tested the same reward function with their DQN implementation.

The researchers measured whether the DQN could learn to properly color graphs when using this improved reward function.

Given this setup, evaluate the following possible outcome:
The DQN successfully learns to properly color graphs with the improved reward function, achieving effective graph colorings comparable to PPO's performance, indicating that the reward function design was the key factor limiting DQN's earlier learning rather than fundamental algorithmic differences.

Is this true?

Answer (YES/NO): NO